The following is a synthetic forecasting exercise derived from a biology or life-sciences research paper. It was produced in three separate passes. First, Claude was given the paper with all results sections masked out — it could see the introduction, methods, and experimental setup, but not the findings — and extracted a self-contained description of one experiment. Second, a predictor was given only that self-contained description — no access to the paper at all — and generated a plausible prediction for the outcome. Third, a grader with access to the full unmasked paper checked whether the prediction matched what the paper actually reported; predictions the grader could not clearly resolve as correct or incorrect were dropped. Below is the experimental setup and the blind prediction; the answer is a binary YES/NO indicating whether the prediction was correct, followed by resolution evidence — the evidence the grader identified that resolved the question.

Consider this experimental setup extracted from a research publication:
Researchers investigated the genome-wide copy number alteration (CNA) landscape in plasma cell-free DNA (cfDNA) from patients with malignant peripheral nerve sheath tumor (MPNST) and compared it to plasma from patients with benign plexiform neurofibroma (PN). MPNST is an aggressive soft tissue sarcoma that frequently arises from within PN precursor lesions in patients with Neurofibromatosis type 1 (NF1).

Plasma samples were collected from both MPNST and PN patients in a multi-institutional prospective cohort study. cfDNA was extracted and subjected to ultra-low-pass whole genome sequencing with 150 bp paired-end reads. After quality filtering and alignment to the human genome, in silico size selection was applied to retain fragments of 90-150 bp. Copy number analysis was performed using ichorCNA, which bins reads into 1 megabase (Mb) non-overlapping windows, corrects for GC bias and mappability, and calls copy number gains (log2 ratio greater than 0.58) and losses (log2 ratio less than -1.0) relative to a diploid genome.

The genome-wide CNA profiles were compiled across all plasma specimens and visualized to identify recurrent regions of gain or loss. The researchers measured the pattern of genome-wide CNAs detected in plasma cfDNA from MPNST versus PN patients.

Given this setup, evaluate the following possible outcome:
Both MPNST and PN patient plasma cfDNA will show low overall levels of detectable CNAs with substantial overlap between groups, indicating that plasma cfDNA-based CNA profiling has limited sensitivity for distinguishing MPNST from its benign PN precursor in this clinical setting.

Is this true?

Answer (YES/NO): NO